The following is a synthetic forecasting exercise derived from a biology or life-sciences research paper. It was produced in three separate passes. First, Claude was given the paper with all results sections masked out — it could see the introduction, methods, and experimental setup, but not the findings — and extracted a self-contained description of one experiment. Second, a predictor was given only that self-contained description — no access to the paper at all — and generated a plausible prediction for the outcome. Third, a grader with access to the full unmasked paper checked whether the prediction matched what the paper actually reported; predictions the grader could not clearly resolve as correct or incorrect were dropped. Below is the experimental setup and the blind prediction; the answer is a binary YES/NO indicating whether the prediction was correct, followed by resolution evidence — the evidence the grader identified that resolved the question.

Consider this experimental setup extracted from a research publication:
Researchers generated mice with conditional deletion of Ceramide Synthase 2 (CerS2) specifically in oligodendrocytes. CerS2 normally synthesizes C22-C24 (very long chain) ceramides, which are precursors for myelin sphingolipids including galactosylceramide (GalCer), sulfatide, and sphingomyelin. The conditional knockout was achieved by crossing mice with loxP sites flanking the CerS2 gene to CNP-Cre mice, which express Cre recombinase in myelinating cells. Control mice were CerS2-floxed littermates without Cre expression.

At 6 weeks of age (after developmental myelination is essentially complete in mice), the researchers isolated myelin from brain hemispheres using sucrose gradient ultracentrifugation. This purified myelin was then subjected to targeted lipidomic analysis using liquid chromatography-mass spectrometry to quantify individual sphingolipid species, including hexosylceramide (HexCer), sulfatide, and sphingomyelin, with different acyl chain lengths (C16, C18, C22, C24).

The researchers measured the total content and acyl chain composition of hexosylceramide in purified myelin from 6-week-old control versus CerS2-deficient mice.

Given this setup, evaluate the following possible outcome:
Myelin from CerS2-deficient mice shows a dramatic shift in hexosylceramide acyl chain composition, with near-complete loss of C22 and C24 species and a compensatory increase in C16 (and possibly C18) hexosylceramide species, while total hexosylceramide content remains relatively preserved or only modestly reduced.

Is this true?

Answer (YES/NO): NO